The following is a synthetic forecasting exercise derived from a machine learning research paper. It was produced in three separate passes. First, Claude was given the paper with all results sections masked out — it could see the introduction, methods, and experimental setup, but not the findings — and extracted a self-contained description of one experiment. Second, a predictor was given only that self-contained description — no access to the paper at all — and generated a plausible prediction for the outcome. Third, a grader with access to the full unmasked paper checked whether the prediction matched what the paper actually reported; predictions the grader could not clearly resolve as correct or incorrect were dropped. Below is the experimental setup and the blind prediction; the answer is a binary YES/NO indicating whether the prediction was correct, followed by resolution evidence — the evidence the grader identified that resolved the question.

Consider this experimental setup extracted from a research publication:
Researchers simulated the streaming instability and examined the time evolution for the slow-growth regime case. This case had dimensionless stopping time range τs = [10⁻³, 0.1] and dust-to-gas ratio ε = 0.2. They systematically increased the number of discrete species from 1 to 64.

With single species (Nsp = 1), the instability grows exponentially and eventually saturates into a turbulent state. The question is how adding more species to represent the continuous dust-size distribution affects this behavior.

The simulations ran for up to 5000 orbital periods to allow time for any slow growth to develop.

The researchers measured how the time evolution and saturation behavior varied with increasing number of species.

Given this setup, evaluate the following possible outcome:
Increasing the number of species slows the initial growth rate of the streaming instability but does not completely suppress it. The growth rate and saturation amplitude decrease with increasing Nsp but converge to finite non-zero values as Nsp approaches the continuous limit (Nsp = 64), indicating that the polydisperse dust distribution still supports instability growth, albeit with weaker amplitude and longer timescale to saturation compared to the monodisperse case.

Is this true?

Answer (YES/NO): NO